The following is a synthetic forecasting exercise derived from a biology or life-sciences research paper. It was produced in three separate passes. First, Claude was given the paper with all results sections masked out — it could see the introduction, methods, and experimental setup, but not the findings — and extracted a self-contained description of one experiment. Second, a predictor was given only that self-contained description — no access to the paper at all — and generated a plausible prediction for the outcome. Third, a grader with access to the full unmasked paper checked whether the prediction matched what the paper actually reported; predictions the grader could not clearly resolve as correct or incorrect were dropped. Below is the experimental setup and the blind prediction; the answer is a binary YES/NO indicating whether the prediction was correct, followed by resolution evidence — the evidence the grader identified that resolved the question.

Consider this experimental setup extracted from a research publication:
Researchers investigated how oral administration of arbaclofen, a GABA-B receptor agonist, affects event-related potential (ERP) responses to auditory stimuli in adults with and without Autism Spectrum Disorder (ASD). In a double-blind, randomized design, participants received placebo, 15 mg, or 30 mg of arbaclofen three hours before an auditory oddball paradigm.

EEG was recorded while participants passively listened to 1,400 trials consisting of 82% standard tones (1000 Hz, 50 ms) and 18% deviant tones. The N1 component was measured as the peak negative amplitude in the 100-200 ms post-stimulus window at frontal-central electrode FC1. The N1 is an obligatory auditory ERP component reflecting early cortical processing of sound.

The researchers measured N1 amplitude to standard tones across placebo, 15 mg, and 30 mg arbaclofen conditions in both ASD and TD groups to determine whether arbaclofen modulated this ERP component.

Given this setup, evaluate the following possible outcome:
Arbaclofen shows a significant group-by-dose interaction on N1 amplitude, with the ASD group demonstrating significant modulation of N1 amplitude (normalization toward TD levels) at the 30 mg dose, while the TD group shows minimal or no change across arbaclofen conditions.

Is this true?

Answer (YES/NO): NO